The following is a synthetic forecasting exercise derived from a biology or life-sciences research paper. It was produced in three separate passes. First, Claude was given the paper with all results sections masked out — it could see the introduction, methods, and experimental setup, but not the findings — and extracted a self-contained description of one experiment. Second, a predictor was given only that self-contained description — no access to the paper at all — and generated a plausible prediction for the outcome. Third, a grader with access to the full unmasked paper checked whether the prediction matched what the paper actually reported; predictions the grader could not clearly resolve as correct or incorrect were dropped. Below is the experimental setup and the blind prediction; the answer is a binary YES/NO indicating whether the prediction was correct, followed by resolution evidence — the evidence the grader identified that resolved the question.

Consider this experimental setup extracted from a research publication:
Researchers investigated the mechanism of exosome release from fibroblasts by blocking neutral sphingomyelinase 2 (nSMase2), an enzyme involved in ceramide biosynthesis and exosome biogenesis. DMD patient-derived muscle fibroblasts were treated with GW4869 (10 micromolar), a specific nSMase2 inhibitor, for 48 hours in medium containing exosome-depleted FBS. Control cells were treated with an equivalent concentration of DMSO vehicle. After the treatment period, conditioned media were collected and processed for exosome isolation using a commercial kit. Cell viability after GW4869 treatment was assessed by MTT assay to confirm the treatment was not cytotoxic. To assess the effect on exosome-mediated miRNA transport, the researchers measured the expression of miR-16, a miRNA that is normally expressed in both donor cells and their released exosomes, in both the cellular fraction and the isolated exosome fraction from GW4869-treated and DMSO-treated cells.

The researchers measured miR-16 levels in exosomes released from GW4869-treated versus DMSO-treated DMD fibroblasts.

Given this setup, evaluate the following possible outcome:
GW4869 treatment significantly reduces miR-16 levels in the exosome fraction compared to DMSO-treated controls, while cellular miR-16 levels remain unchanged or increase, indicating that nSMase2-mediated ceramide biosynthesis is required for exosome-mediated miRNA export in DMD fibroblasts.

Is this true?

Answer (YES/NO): YES